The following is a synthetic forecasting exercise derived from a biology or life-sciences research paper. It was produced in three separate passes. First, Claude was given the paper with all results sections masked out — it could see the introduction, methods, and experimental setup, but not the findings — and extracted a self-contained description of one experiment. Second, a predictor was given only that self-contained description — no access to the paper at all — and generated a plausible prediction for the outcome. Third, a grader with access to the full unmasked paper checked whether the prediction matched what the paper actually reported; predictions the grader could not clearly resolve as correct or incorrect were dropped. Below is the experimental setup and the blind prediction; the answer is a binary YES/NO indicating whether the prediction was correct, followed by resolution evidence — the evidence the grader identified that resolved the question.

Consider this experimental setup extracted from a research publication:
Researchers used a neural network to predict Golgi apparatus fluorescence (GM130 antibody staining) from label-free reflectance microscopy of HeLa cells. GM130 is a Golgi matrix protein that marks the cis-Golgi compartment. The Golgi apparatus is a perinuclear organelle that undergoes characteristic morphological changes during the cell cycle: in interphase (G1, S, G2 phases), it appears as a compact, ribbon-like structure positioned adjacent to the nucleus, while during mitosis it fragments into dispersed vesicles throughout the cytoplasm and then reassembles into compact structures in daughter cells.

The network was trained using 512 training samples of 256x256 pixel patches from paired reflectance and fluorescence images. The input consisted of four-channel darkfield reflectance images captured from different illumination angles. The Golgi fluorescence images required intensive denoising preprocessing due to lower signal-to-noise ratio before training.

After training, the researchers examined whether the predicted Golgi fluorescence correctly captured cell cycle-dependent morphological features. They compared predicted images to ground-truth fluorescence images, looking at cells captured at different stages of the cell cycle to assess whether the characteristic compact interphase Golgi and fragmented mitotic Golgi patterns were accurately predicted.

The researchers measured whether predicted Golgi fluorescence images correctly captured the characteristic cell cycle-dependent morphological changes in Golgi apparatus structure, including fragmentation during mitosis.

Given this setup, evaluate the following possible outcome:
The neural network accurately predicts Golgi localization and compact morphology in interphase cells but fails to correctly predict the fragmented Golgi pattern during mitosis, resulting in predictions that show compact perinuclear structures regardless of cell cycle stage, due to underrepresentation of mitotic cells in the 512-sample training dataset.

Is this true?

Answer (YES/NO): NO